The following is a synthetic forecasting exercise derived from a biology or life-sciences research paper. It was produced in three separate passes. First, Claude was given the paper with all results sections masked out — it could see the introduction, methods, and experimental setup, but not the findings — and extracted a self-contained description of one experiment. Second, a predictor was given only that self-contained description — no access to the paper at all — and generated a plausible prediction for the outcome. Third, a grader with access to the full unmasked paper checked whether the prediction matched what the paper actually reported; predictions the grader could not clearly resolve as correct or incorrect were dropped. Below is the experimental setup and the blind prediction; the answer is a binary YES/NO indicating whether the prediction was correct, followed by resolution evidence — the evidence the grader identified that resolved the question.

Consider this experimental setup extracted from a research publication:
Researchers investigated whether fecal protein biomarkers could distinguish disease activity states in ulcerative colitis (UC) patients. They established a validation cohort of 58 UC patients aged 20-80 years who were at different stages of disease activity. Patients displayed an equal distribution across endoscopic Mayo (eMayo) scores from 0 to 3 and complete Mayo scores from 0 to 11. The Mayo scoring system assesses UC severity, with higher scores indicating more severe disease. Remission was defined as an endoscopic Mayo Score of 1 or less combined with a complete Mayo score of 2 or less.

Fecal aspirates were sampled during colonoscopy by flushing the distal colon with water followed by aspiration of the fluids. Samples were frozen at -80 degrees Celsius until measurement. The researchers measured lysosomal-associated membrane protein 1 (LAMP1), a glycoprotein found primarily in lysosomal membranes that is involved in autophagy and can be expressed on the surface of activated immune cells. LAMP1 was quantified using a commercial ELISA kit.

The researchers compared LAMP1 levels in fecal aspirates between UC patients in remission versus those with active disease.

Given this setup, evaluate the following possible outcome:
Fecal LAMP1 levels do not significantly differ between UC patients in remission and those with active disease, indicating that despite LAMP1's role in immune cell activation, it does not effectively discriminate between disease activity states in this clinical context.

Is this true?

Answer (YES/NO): YES